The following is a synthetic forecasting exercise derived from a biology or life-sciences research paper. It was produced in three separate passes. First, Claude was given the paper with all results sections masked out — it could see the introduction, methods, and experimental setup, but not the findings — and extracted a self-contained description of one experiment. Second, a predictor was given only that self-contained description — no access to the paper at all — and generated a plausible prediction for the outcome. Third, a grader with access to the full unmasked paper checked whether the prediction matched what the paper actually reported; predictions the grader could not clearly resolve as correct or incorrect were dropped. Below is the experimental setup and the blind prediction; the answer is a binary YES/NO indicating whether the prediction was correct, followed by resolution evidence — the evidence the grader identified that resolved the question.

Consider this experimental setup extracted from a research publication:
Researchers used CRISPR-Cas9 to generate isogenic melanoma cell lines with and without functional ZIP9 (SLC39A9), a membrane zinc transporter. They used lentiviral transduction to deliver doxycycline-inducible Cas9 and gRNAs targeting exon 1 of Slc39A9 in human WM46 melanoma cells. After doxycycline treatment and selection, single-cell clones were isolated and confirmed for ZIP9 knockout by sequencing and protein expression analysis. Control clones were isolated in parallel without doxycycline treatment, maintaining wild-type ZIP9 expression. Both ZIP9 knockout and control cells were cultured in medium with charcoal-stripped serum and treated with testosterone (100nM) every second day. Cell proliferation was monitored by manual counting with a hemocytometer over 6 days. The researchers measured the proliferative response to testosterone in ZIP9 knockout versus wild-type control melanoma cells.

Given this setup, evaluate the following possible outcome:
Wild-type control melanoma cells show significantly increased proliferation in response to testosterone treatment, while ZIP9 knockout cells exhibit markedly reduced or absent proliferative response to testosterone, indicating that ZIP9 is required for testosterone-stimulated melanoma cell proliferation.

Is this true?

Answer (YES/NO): YES